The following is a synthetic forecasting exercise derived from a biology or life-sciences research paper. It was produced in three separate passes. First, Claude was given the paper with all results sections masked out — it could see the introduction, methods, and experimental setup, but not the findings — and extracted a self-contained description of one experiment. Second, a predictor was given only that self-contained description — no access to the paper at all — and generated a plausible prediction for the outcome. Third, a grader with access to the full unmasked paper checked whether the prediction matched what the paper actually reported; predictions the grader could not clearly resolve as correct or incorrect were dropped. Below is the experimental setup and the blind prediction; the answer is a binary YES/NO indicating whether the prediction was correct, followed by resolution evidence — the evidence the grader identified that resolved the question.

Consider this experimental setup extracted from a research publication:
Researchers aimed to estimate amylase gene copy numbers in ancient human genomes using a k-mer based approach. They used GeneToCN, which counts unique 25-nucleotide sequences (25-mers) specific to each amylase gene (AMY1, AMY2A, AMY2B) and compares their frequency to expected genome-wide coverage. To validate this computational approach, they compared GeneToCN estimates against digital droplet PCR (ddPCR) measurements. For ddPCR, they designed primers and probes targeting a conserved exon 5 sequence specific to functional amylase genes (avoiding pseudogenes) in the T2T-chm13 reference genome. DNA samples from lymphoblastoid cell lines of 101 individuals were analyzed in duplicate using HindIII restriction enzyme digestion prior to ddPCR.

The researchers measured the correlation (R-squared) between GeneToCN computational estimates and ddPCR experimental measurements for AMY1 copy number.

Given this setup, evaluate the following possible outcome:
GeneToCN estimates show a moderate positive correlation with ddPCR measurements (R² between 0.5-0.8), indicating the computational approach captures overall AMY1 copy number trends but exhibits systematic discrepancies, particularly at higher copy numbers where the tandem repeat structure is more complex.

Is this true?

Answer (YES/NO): NO